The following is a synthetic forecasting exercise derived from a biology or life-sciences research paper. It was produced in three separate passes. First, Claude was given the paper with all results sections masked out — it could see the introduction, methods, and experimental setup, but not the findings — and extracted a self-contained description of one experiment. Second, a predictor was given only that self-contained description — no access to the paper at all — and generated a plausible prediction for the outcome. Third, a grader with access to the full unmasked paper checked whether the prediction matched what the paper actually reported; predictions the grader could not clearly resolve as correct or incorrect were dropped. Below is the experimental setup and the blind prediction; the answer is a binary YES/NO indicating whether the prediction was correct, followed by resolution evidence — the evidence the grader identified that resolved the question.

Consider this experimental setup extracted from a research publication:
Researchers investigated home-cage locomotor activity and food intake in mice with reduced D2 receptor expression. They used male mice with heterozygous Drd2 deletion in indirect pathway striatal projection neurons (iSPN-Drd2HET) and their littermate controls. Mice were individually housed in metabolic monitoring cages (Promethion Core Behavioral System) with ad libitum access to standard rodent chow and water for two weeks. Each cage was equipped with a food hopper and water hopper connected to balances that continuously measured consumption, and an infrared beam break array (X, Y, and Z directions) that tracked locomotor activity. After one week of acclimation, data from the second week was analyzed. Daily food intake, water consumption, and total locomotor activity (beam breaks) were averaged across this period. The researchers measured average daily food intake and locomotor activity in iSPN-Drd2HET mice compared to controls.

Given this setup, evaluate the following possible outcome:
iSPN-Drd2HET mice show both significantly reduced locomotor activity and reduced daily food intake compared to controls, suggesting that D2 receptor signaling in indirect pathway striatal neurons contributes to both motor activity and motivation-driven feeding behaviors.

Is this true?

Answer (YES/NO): NO